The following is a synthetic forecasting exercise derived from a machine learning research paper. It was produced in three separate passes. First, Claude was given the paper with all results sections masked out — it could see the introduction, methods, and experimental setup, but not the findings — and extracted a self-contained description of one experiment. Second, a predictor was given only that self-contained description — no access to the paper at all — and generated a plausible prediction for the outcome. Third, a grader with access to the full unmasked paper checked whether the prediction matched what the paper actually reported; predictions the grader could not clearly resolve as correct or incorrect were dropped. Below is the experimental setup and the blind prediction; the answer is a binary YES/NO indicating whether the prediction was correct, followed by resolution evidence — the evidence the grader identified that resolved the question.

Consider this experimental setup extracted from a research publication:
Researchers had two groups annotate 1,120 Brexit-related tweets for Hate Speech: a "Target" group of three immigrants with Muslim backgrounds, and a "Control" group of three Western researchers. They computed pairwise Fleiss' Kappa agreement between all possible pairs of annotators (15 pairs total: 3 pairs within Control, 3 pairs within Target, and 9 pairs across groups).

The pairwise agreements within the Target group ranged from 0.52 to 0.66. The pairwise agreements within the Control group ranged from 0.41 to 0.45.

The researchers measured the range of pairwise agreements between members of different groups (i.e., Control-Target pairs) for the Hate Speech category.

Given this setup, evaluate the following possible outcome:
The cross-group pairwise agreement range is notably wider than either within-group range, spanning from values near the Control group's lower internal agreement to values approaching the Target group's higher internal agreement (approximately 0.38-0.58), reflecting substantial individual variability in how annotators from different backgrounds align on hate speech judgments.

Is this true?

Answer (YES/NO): NO